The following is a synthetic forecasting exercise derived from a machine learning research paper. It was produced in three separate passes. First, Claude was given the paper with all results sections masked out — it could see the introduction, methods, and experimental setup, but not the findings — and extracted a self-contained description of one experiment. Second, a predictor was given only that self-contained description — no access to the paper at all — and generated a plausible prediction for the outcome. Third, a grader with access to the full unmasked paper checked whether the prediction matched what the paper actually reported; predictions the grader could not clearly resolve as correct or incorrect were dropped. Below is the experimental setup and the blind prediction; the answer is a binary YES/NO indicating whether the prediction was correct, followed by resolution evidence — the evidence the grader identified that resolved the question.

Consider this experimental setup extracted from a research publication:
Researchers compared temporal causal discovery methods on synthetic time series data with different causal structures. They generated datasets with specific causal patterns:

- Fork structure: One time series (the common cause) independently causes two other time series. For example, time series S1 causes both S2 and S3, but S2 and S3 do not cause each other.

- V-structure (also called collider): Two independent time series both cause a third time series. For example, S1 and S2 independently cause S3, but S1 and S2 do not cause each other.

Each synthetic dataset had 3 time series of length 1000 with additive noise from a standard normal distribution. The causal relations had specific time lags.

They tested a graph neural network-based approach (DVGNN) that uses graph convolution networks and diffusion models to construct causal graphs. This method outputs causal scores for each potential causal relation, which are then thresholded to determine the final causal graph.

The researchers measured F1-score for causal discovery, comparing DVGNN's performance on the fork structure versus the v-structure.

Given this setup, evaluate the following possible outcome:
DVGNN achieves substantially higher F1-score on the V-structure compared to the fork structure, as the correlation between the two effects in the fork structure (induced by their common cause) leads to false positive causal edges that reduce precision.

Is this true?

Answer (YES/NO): NO